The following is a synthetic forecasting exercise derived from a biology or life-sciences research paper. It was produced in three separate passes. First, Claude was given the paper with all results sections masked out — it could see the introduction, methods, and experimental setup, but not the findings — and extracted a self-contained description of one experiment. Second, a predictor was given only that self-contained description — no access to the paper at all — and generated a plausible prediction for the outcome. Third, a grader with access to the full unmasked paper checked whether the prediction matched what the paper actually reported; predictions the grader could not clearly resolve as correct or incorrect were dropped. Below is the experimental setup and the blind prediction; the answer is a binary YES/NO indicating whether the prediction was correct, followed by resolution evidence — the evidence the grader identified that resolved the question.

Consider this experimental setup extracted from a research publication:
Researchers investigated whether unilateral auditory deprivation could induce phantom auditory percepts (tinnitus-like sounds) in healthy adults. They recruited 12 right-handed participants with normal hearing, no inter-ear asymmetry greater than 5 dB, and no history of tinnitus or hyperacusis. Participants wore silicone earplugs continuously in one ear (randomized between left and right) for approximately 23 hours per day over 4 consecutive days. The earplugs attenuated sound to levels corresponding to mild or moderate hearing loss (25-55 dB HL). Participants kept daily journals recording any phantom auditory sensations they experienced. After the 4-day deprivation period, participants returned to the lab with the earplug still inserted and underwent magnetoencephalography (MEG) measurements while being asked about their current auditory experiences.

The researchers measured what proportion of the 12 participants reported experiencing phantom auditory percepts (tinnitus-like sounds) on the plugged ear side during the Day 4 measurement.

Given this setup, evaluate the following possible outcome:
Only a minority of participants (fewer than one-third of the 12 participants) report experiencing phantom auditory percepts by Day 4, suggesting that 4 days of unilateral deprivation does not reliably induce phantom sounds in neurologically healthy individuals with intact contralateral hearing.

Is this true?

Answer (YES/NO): NO